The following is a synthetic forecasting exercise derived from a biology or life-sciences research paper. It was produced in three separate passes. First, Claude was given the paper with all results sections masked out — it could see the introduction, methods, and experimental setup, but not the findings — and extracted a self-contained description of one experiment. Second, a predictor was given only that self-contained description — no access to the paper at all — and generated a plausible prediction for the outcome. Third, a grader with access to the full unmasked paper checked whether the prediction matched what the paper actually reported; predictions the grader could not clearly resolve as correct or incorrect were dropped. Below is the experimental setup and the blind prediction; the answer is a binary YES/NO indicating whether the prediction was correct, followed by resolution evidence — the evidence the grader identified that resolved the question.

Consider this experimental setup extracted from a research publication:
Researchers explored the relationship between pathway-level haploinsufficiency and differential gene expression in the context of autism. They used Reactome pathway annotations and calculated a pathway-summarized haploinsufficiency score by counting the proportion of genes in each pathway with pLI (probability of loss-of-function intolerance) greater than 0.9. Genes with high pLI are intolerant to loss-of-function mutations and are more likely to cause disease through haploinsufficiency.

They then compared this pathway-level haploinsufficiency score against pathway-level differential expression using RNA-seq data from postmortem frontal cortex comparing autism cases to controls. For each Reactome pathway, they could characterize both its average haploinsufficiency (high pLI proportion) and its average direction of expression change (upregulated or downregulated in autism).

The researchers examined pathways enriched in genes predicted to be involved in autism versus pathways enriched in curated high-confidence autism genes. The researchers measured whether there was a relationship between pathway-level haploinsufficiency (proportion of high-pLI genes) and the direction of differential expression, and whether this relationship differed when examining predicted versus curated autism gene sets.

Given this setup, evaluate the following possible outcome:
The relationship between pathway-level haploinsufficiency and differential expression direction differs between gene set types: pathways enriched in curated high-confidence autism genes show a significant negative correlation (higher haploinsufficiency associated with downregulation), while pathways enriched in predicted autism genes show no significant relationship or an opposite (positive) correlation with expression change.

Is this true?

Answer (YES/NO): NO